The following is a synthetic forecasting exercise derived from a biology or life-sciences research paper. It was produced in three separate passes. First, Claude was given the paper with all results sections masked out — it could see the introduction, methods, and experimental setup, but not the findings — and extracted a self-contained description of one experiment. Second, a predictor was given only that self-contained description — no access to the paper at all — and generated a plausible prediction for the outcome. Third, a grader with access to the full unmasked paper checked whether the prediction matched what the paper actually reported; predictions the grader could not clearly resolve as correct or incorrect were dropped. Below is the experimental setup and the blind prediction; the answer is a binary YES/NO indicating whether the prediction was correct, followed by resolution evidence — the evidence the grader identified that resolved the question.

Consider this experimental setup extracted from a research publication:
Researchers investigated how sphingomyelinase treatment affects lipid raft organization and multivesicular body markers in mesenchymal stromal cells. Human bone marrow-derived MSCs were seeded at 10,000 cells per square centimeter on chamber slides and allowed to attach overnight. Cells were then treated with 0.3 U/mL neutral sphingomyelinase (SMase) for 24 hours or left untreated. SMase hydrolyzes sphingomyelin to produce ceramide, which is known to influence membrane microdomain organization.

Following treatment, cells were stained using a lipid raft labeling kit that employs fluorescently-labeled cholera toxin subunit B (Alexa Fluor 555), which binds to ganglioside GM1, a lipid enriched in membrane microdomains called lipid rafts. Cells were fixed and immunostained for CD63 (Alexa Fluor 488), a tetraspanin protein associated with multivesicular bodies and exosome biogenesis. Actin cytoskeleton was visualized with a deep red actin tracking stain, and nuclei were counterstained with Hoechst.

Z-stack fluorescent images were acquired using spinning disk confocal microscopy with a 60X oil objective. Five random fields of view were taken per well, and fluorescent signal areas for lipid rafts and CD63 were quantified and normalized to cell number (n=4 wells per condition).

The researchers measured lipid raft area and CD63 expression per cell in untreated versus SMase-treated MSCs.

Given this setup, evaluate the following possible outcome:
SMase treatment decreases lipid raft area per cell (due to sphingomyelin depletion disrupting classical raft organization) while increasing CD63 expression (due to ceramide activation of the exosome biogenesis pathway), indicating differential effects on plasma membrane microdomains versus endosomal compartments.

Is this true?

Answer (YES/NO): NO